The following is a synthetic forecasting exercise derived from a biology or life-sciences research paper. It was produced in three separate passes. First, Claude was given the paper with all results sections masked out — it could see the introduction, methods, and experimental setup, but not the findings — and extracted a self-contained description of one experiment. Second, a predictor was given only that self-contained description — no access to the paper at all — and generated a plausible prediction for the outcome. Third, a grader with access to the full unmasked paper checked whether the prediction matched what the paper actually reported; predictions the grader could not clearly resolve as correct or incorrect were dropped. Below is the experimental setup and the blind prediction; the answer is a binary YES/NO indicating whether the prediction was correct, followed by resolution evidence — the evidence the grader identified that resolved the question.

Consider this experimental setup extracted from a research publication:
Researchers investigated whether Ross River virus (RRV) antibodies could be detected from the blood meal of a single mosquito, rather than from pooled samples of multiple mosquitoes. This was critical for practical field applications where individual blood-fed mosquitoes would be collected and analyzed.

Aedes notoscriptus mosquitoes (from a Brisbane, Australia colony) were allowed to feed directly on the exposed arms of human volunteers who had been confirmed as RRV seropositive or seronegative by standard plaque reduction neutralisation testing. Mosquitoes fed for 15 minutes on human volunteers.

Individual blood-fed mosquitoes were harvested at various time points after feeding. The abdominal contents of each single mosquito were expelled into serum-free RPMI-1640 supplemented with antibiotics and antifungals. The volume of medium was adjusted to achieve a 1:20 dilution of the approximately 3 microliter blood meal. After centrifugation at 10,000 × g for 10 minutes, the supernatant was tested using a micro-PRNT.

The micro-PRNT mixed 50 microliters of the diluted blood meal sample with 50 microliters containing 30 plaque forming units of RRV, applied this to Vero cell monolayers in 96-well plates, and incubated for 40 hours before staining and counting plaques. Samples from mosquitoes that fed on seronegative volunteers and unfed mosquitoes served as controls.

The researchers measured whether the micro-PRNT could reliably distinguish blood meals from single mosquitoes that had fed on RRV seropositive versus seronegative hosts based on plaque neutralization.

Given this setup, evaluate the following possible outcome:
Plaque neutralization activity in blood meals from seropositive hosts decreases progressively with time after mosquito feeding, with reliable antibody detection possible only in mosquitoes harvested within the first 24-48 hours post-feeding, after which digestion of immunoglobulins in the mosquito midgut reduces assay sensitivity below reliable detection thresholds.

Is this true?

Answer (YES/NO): NO